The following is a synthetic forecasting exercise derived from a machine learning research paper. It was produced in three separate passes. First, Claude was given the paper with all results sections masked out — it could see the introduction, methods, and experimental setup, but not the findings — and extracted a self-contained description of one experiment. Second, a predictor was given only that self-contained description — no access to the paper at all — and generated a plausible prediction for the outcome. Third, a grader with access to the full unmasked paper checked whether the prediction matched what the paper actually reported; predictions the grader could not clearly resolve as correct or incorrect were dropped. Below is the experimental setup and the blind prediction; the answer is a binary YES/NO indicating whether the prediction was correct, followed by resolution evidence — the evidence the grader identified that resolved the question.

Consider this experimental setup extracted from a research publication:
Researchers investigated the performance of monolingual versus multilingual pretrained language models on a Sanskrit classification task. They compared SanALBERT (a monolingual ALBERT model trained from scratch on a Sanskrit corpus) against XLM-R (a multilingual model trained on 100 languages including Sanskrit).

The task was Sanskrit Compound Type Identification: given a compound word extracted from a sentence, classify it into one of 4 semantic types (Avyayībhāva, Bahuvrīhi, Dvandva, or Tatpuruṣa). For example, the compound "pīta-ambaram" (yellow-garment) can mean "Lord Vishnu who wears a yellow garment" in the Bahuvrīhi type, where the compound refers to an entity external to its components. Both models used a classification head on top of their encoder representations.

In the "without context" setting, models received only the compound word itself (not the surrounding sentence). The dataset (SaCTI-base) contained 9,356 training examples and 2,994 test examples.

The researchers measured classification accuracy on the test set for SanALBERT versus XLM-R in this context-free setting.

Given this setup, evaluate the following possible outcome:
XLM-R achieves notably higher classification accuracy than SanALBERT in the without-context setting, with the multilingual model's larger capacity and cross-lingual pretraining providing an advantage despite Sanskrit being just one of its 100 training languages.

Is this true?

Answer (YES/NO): YES